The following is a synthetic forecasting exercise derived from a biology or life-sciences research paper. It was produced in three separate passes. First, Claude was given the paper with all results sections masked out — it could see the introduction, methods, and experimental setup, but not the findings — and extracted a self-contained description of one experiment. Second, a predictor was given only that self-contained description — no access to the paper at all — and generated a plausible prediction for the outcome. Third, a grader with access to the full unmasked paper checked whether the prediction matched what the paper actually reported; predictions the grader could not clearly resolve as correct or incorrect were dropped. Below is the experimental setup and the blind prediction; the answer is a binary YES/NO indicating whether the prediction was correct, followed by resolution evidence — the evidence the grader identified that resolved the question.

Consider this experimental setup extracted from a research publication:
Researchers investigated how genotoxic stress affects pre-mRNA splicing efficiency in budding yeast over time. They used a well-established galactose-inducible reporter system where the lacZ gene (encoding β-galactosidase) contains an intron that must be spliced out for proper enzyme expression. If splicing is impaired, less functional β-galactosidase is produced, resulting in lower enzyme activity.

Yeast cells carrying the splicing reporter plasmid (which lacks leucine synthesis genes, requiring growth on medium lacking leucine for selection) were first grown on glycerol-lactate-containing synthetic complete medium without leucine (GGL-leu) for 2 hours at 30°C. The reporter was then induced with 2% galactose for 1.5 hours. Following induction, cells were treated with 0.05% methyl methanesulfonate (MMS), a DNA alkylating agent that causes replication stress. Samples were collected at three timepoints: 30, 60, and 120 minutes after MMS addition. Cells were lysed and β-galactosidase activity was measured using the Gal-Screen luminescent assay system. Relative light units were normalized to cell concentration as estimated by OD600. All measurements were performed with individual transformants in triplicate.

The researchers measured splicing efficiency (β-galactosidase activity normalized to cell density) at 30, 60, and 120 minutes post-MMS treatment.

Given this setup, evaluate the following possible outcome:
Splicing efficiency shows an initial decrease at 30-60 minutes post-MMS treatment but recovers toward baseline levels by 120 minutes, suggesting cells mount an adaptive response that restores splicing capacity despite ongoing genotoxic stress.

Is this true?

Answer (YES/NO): NO